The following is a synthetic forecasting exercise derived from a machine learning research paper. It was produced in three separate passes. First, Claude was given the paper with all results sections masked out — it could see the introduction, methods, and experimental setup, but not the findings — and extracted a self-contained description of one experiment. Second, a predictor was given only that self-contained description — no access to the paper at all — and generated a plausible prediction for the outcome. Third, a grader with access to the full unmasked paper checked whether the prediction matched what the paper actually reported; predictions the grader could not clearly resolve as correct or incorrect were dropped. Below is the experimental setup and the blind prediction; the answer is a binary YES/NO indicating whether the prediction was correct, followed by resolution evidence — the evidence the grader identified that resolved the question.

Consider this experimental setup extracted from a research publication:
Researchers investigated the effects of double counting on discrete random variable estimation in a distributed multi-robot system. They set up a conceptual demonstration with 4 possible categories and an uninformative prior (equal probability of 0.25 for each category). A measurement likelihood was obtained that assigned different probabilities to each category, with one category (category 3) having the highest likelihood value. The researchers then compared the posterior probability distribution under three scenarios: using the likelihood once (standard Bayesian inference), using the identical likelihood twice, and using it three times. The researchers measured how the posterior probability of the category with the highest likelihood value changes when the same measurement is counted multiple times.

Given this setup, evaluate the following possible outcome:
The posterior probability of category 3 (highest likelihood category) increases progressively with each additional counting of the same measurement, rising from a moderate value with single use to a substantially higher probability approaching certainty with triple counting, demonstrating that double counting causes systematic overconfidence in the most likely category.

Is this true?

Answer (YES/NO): YES